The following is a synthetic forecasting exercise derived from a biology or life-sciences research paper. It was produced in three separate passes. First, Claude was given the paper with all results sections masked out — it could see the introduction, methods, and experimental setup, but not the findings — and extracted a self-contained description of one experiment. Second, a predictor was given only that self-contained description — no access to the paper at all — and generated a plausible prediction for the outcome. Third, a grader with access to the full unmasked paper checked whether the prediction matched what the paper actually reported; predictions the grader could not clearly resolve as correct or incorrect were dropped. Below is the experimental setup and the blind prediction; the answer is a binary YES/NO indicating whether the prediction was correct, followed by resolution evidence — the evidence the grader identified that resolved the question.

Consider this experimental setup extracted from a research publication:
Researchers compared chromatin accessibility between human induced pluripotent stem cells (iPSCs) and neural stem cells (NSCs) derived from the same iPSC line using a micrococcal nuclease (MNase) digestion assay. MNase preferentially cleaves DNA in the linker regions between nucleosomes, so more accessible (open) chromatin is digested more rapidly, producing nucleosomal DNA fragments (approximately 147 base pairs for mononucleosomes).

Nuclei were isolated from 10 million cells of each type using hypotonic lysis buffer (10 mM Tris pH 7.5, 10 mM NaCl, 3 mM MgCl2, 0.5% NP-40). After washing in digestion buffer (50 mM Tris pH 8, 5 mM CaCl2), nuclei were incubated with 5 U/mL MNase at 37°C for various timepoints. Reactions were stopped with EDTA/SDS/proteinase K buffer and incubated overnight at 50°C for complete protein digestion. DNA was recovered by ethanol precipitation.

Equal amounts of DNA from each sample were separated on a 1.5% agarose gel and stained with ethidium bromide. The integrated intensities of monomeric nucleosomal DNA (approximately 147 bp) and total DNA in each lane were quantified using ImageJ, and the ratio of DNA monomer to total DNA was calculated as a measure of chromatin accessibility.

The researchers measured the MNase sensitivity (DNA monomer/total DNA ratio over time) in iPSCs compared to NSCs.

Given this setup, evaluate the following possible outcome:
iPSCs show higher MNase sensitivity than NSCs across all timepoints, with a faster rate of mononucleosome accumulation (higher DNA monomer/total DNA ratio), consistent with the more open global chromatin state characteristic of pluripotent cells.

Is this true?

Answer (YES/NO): YES